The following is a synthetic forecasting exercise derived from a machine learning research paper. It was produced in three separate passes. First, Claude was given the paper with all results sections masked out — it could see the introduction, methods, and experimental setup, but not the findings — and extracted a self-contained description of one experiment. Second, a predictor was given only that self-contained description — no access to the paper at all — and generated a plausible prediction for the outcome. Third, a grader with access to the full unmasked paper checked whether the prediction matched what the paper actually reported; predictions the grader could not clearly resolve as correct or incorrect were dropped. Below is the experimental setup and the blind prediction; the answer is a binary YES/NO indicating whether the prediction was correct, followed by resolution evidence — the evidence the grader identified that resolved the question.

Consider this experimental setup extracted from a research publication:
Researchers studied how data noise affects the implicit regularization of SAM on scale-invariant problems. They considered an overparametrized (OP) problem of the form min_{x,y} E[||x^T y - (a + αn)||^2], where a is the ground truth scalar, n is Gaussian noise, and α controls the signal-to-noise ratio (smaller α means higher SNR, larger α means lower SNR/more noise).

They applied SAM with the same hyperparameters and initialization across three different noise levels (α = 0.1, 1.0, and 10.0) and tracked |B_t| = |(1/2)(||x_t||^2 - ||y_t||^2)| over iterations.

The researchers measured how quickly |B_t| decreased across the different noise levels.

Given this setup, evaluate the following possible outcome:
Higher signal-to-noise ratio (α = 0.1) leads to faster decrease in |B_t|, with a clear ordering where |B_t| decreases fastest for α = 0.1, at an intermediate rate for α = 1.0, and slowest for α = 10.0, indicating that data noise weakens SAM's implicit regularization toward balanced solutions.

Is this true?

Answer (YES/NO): NO